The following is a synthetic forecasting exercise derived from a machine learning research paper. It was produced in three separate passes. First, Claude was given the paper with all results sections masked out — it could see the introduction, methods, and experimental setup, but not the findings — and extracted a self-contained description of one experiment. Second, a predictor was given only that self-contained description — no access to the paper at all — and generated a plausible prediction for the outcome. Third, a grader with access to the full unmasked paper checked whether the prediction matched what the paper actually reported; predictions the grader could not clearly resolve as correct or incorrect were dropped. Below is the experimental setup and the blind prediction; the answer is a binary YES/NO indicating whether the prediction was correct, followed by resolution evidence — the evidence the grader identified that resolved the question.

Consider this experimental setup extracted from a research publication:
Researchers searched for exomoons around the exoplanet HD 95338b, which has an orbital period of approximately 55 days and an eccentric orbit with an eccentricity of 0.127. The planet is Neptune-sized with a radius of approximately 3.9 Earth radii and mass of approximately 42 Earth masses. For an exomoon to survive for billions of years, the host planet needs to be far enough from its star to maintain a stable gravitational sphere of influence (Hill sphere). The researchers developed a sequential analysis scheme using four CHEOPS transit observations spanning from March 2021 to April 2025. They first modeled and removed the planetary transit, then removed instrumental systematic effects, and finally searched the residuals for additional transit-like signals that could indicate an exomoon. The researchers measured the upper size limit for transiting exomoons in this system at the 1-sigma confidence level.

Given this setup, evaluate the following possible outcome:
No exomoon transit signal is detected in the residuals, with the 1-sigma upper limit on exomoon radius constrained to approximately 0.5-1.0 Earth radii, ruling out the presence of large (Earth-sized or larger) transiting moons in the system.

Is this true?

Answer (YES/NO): YES